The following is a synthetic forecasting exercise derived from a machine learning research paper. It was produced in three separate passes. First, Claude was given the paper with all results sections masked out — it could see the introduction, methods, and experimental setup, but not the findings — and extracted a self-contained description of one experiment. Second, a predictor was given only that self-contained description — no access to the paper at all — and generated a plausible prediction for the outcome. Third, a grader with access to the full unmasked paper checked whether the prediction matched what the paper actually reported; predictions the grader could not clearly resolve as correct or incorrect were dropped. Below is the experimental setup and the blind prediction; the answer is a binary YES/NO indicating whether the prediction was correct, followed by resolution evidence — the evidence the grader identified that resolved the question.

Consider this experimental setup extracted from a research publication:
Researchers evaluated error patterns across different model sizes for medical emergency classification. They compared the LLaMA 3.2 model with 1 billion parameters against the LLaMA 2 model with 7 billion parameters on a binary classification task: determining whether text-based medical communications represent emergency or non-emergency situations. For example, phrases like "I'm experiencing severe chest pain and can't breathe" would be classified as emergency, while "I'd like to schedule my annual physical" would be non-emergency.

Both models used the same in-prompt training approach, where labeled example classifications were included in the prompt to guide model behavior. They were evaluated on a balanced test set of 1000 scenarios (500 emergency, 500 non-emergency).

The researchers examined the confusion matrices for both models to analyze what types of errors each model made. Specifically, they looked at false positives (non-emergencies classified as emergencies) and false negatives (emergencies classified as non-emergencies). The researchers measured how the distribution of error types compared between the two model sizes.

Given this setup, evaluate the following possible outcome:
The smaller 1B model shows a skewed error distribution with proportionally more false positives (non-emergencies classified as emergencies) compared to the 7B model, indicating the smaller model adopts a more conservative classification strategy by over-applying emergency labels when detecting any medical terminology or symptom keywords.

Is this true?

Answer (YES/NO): YES